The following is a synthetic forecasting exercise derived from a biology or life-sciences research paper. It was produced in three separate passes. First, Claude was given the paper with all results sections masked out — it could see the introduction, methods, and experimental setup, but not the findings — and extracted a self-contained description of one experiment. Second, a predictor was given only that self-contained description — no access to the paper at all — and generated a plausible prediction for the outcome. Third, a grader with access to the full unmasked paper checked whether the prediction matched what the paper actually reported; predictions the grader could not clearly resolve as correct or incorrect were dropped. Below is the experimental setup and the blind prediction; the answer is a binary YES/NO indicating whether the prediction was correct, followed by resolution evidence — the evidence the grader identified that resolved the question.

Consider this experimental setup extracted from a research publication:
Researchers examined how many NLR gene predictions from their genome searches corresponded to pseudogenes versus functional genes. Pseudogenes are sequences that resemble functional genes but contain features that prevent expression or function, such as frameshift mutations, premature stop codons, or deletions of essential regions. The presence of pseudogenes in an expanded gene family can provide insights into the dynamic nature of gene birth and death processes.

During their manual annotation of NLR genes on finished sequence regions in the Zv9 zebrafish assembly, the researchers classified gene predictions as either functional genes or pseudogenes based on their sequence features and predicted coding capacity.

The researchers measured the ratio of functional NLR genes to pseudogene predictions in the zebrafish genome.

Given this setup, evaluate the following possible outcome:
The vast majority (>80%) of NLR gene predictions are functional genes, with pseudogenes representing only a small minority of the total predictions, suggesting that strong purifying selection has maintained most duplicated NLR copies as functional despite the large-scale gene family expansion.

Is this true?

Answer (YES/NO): YES